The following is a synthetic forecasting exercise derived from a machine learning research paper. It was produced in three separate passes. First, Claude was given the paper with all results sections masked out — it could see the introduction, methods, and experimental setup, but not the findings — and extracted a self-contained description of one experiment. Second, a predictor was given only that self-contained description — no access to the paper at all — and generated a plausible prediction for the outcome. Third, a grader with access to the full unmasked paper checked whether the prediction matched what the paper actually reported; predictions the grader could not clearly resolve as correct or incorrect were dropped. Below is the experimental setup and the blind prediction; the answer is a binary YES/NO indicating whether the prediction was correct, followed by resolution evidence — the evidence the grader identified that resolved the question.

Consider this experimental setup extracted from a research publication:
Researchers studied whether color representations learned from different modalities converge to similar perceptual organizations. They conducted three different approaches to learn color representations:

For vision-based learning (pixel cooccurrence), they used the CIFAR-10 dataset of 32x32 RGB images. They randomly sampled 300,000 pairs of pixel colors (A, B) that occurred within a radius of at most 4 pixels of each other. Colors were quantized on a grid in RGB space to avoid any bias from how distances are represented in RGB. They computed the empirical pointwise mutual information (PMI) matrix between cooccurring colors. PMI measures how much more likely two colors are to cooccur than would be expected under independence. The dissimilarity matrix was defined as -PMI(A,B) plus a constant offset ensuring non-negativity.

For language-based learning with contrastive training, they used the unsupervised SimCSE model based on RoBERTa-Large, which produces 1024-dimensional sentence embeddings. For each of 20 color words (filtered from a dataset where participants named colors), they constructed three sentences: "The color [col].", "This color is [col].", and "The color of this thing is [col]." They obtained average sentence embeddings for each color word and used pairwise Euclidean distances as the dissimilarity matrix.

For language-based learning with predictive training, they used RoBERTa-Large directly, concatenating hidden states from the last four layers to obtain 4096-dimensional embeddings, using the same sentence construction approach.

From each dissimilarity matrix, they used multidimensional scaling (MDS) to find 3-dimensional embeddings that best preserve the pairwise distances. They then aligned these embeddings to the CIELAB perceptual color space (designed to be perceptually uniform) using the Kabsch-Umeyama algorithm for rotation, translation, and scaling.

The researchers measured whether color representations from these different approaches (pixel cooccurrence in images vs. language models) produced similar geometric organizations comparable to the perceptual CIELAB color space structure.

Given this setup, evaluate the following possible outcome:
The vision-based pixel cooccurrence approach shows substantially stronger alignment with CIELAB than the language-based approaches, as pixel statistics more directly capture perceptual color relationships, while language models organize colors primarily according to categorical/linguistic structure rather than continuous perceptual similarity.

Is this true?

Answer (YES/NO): NO